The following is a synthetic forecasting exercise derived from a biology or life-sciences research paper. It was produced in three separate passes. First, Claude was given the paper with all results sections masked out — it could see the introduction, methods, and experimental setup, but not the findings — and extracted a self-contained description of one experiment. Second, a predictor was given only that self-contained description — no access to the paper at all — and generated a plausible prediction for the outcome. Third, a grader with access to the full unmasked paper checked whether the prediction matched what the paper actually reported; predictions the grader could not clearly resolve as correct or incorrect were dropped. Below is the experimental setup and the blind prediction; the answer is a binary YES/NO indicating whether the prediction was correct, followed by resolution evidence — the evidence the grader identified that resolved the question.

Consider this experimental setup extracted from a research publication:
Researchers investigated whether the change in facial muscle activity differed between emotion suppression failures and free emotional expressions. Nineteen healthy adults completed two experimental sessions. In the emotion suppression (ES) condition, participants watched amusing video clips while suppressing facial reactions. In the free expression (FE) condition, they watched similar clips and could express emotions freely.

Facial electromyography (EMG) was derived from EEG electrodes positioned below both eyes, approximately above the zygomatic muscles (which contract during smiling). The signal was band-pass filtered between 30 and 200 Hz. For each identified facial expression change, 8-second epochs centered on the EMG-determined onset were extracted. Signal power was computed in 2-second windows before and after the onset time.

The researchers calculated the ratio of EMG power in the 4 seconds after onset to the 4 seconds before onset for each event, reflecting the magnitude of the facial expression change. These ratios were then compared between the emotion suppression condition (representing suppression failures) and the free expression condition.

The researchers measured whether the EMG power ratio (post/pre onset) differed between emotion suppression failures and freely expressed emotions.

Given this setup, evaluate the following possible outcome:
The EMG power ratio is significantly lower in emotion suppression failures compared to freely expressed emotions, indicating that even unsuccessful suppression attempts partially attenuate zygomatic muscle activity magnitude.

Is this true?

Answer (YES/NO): NO